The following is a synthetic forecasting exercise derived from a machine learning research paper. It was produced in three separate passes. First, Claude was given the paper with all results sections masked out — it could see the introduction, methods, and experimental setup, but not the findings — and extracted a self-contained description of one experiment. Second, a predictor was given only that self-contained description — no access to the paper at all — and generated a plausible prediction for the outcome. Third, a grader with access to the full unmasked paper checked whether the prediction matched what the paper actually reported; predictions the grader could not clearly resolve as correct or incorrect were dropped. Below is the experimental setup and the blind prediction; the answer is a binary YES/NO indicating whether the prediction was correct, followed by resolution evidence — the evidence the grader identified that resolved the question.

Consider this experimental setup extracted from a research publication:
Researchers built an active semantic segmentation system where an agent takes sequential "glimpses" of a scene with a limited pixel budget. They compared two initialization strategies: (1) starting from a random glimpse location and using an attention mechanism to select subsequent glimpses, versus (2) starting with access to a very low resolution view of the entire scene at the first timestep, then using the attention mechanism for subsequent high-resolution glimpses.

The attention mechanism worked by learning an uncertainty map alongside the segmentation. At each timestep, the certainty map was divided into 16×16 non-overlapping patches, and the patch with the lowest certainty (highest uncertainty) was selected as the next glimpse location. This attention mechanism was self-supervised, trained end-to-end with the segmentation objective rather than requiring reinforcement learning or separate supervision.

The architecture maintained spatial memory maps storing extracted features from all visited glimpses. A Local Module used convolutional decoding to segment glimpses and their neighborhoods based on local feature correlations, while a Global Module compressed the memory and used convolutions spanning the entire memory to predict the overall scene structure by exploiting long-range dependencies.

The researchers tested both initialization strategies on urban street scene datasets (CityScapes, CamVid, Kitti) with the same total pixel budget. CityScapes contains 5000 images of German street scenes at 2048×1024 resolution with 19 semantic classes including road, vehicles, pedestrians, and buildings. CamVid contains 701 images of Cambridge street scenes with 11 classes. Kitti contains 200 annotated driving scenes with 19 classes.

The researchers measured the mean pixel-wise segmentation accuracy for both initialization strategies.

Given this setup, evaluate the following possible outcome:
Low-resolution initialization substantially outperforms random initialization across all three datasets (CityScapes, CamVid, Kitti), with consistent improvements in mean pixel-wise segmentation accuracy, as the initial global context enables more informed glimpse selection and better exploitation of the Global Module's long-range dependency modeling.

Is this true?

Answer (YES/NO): YES